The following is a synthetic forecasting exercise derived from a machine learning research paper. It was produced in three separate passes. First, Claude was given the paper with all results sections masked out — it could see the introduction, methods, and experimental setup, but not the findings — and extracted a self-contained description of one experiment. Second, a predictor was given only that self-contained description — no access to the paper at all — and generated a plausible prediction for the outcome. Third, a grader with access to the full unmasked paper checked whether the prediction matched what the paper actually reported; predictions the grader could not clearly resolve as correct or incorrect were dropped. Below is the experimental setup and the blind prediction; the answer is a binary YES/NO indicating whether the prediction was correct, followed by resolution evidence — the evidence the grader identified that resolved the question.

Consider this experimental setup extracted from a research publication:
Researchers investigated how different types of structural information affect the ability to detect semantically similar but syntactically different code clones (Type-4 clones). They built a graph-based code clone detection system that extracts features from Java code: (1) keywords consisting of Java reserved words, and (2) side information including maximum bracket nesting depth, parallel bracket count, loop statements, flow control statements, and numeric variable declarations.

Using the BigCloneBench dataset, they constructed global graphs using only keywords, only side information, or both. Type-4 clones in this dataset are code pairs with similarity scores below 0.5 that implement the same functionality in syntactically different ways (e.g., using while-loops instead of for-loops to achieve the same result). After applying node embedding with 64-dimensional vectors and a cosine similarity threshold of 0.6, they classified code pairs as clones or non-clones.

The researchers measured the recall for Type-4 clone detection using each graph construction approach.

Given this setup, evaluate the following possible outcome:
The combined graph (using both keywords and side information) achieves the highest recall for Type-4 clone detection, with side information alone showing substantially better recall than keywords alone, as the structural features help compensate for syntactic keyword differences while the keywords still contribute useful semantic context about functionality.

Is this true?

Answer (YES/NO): NO